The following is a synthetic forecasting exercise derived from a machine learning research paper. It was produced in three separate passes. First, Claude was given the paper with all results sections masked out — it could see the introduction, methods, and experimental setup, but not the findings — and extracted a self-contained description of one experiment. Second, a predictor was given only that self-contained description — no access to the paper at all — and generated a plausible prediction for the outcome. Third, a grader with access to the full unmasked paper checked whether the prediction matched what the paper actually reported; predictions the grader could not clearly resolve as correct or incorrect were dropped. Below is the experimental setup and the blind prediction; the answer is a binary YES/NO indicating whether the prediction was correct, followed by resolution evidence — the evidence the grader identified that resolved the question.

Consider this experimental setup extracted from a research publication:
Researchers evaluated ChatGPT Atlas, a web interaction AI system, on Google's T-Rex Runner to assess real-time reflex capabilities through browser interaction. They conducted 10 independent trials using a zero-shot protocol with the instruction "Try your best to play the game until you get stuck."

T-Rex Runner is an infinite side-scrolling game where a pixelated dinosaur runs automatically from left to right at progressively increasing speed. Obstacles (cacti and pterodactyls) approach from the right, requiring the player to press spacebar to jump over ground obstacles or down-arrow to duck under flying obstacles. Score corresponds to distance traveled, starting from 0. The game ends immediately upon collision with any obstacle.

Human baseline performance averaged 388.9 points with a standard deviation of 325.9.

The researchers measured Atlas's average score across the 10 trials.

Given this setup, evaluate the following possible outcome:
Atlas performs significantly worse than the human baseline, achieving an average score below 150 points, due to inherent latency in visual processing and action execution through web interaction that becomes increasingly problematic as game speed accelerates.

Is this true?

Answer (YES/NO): YES